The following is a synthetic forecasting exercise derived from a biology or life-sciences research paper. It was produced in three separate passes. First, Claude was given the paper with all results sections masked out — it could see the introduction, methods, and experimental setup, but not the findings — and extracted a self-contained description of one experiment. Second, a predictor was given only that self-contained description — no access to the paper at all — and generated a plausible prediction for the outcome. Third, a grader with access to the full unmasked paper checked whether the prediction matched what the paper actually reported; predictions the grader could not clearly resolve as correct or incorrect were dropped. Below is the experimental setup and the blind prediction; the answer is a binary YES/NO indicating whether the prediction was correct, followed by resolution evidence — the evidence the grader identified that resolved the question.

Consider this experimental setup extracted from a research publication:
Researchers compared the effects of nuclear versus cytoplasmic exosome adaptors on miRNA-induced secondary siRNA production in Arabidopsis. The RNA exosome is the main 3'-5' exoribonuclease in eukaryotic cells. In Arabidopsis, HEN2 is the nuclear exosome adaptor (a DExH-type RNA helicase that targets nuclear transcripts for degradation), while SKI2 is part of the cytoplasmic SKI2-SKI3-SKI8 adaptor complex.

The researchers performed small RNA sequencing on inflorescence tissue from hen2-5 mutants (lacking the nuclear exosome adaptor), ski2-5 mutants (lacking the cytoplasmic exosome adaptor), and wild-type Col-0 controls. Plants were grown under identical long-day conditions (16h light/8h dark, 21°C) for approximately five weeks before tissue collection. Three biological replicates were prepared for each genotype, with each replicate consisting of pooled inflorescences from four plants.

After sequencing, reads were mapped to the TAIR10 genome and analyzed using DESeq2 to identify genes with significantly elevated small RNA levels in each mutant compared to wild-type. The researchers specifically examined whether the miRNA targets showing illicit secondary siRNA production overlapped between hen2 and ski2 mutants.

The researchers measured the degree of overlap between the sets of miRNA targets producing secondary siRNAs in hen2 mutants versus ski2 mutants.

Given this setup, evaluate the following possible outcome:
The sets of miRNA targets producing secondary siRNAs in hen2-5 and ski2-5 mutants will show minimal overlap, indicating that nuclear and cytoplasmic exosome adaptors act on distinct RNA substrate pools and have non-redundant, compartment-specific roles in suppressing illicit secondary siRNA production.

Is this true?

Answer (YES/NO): YES